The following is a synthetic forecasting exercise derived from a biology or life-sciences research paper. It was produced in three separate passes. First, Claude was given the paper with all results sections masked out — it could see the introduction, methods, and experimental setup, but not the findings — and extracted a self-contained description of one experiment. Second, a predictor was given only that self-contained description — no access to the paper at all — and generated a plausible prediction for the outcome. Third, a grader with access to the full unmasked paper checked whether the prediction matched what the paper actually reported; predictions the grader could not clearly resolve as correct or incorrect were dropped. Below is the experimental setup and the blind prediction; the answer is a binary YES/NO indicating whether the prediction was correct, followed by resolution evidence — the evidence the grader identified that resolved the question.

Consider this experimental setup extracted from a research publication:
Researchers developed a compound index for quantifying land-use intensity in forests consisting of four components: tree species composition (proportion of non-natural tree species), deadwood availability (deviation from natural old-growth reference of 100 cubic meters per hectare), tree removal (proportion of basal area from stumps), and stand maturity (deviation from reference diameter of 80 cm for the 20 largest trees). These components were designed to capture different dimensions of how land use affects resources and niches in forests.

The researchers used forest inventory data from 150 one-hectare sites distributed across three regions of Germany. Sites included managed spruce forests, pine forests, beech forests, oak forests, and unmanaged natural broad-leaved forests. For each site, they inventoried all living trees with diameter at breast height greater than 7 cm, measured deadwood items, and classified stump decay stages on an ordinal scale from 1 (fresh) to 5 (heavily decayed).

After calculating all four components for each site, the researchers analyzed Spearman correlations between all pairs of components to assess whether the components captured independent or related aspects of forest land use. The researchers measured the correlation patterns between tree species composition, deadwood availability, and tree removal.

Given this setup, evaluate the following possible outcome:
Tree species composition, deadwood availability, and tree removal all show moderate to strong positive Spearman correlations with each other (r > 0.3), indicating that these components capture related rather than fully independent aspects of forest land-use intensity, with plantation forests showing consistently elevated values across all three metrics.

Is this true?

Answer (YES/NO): NO